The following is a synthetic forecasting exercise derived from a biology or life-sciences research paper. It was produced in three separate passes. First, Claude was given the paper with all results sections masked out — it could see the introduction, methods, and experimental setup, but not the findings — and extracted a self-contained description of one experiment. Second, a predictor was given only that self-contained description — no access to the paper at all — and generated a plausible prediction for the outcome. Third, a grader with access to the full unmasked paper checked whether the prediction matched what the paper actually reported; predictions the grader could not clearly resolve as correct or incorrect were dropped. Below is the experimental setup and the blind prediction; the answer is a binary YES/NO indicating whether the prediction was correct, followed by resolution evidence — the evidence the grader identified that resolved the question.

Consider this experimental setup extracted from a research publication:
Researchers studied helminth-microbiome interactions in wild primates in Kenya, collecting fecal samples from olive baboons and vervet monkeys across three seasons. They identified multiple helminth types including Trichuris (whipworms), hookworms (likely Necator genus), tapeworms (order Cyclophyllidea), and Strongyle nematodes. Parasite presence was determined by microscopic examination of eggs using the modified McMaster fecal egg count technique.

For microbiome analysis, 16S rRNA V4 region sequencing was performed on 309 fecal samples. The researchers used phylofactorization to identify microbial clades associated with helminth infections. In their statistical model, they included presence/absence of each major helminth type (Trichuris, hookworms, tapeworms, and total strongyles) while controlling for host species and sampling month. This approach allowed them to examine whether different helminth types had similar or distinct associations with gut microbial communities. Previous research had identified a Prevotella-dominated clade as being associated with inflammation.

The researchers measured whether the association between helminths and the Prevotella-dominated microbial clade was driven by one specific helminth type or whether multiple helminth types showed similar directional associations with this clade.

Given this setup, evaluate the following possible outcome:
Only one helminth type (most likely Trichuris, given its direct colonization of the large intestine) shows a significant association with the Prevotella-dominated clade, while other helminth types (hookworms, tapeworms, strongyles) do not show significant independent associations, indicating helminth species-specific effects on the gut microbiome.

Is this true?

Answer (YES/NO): NO